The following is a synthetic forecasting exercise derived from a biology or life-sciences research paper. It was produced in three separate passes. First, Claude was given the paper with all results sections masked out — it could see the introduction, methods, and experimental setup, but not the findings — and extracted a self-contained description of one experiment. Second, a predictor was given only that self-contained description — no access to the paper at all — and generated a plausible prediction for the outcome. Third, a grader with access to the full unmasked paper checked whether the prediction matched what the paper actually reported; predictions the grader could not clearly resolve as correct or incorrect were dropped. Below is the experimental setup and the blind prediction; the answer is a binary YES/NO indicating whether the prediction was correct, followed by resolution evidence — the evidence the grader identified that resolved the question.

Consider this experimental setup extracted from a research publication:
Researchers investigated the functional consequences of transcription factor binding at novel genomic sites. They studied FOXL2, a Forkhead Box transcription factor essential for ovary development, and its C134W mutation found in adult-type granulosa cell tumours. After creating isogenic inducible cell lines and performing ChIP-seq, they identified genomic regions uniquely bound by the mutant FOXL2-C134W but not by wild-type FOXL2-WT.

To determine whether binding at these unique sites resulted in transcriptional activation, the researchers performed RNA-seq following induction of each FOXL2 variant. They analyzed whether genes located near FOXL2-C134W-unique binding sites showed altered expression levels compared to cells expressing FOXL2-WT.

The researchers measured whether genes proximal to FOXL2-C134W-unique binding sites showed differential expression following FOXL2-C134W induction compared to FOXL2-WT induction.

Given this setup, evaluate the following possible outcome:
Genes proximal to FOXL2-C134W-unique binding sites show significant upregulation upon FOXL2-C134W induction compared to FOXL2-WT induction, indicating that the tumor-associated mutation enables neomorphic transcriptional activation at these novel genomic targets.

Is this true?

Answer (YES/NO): NO